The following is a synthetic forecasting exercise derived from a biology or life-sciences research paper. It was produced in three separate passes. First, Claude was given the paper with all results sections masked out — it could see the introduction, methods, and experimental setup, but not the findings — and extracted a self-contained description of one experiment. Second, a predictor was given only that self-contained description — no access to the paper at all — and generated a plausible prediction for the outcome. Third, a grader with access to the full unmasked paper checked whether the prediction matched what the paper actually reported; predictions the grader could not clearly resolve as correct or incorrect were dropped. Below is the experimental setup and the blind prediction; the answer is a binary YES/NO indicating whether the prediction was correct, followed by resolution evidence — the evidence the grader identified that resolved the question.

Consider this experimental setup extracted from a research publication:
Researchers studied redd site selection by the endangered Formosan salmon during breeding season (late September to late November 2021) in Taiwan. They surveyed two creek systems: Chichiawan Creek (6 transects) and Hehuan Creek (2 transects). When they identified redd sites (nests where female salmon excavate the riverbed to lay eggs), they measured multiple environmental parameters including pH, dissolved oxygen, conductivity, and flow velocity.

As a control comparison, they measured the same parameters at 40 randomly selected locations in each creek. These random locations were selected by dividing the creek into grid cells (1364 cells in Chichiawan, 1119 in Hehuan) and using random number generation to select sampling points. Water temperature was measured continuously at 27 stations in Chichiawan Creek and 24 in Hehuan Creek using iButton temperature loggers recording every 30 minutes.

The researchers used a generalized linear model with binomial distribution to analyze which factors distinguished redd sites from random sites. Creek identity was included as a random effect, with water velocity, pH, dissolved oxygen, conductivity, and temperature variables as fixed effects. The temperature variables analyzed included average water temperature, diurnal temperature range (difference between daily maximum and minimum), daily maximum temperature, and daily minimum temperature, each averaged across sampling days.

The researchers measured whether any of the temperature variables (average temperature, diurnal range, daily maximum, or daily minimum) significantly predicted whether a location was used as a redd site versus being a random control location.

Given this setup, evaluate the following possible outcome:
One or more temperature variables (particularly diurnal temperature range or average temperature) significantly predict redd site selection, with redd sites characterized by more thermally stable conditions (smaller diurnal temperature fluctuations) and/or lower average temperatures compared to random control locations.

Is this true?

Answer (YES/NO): NO